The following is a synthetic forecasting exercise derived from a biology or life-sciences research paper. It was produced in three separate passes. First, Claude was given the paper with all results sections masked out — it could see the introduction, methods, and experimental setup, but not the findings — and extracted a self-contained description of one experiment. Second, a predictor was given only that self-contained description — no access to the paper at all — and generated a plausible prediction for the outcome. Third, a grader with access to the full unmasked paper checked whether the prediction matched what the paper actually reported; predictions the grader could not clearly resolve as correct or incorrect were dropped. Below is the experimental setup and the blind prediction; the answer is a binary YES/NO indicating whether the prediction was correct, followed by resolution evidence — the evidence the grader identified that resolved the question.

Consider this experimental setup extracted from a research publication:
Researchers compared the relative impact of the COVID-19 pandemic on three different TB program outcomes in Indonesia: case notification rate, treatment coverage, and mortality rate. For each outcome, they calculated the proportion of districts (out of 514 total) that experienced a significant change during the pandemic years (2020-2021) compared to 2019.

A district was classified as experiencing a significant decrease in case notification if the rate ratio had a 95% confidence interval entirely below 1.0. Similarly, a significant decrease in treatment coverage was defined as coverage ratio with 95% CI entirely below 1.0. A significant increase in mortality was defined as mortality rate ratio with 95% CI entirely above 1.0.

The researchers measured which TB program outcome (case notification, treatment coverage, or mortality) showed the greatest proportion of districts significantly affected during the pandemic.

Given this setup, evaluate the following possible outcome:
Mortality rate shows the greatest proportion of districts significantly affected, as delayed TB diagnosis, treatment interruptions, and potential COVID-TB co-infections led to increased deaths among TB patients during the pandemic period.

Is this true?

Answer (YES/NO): NO